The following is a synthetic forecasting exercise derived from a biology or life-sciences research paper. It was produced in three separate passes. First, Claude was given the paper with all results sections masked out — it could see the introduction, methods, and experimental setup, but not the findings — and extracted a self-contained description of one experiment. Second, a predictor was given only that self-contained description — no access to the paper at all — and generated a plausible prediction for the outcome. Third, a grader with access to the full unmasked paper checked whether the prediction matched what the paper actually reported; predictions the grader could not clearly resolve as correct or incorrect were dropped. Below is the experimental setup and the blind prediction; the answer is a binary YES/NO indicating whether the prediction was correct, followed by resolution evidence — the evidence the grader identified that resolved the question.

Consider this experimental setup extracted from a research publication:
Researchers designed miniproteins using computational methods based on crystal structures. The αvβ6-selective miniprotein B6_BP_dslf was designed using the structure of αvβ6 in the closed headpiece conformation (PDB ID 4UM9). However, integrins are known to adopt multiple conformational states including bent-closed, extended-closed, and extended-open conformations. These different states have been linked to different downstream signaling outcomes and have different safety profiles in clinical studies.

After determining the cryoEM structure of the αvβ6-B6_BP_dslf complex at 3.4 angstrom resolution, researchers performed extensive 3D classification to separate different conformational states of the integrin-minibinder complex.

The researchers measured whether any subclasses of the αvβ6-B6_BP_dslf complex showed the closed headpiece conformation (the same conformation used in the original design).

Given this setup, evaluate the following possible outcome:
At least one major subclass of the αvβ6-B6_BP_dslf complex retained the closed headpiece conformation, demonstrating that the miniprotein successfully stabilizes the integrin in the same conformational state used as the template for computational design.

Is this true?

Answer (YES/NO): NO